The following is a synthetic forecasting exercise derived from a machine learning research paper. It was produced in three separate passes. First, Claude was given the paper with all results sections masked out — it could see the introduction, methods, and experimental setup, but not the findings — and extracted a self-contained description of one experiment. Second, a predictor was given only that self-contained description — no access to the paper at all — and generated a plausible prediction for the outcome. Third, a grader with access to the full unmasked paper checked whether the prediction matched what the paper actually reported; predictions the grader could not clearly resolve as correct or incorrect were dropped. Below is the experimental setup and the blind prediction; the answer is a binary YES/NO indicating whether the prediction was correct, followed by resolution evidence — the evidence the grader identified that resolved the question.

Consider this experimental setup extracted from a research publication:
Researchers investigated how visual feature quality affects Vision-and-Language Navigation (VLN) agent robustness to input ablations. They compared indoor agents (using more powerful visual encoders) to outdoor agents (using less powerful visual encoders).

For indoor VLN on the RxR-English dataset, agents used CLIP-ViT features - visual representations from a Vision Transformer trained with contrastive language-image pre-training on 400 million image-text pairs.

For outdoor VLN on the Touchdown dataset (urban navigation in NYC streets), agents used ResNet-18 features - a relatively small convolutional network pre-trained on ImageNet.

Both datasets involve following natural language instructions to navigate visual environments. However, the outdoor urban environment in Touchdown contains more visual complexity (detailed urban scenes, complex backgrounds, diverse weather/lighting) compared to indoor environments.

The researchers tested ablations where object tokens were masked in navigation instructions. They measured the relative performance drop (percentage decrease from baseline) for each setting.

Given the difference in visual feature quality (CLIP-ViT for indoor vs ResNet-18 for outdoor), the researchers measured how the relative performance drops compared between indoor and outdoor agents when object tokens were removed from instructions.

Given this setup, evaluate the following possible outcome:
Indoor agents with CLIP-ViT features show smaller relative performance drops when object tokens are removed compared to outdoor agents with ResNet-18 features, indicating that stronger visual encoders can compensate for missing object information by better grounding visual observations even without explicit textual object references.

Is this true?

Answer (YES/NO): NO